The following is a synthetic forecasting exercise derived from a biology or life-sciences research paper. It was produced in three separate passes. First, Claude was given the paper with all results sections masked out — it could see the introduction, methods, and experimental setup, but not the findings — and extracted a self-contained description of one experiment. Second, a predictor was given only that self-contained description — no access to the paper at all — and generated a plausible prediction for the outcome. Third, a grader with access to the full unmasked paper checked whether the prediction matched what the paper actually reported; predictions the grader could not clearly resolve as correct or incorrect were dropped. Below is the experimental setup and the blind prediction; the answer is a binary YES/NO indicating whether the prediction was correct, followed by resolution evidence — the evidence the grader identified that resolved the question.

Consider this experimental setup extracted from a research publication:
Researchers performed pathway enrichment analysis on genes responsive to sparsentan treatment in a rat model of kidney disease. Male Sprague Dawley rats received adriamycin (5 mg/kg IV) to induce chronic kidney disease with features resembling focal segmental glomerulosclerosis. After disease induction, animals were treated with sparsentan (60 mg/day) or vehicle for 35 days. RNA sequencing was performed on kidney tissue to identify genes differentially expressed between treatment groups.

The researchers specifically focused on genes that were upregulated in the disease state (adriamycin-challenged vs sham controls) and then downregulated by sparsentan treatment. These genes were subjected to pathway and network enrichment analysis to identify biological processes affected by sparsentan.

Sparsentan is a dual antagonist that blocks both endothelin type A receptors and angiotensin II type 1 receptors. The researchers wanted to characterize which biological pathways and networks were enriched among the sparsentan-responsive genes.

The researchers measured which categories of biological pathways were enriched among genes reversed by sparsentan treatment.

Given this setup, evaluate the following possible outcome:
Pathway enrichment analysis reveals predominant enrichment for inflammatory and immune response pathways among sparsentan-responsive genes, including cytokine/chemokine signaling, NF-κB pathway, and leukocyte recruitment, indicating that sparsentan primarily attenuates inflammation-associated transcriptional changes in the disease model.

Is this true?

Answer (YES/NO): YES